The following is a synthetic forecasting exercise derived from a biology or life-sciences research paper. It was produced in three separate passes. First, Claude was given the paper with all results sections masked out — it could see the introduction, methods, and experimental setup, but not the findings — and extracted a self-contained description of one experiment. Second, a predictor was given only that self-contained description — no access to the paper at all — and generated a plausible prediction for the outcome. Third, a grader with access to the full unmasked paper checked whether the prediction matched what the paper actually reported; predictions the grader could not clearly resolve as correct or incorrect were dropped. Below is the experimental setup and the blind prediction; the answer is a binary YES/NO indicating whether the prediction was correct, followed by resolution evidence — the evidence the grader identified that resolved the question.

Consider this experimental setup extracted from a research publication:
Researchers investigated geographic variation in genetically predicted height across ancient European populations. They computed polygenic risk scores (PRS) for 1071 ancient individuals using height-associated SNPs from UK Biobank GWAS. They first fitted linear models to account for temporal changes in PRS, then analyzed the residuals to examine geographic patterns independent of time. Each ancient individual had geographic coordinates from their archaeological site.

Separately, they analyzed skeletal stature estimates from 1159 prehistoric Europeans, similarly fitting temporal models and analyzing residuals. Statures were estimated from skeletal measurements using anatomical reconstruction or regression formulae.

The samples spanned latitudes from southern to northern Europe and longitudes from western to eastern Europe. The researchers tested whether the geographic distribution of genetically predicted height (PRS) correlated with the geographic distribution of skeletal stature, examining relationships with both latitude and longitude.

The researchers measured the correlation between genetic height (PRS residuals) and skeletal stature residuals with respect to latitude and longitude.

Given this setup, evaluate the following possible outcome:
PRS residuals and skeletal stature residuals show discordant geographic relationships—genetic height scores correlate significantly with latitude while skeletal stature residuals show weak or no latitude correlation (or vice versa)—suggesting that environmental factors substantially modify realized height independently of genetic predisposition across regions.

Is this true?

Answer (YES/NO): NO